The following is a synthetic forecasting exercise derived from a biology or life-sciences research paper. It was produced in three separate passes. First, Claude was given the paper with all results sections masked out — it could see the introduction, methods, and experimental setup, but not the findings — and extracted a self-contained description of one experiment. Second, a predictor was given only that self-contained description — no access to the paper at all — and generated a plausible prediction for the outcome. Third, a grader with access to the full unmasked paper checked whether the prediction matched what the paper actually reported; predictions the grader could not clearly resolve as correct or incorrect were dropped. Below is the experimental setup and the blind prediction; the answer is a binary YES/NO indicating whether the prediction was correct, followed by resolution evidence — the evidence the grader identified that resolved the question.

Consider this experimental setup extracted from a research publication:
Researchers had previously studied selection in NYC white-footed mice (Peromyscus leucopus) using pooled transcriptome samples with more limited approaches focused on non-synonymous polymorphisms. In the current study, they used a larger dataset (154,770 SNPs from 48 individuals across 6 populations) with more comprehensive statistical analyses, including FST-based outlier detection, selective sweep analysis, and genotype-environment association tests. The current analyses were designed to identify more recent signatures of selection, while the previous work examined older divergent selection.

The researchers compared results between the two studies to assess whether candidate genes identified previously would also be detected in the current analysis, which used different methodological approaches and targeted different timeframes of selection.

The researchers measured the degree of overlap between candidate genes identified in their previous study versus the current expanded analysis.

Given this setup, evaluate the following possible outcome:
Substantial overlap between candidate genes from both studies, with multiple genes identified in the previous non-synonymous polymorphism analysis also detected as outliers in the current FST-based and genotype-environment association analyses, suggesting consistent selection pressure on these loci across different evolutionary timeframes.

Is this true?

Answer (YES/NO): NO